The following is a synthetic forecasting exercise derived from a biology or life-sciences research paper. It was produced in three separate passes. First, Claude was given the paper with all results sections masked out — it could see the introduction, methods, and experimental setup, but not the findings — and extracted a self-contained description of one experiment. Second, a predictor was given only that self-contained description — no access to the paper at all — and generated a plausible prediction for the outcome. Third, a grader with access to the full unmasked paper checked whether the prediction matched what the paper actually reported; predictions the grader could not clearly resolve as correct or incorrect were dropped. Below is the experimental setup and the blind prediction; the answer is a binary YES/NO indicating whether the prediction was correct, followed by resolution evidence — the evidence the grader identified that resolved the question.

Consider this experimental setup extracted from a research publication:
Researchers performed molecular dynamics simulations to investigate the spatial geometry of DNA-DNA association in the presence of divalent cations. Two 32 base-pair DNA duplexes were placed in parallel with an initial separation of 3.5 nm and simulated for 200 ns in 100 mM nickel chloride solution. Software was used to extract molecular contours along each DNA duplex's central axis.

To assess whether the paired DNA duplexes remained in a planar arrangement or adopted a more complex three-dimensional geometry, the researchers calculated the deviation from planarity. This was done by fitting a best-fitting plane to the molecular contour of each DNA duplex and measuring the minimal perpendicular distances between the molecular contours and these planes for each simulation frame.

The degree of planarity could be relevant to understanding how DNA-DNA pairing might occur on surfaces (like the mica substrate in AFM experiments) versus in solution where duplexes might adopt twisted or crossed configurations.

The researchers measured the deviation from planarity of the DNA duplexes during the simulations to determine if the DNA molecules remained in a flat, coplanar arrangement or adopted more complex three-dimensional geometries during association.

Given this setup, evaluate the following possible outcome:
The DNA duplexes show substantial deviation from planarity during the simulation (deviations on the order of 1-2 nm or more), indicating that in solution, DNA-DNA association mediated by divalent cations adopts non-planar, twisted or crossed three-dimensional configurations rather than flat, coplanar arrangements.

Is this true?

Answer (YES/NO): NO